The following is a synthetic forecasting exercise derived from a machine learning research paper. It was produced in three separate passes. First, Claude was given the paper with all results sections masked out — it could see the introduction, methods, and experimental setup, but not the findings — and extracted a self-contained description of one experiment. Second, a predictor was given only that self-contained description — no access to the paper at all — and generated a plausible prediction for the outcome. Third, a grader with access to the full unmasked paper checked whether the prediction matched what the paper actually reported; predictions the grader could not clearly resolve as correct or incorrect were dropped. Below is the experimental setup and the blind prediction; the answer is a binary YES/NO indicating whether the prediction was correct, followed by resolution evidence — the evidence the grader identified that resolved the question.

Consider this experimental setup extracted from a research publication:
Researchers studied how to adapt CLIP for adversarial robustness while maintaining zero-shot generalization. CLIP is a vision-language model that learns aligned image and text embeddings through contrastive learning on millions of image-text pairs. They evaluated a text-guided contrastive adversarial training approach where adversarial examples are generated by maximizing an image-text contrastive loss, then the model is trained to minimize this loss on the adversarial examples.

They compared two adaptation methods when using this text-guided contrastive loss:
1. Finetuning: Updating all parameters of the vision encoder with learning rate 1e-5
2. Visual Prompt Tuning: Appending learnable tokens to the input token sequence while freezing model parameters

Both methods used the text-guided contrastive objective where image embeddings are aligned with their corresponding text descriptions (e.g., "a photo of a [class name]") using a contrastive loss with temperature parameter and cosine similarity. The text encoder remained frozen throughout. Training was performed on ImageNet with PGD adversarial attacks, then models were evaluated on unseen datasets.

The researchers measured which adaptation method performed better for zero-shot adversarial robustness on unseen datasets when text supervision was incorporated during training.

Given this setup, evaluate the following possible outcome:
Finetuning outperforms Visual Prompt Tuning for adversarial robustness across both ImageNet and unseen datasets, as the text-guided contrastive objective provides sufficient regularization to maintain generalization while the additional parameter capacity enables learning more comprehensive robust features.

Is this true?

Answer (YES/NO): YES